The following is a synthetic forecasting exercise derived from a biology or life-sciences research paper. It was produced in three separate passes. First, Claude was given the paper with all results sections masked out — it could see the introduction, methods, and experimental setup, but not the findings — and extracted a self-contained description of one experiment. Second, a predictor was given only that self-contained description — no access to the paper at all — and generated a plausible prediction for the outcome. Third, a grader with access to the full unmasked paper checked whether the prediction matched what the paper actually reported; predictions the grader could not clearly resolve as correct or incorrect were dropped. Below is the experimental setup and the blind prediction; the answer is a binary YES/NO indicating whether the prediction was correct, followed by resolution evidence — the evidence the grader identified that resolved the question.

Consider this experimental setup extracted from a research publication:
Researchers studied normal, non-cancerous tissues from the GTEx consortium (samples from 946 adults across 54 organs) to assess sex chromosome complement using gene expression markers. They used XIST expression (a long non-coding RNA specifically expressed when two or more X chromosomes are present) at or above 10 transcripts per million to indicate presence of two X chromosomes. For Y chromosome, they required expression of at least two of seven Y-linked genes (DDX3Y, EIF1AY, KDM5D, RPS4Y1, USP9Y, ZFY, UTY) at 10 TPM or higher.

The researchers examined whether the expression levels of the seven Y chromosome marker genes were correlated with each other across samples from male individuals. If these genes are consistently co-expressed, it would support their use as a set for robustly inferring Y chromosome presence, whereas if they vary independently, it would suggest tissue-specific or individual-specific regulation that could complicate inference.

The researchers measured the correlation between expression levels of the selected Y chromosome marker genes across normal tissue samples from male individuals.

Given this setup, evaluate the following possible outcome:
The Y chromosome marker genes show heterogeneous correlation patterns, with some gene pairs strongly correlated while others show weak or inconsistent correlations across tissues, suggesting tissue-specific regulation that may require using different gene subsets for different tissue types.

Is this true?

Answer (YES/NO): NO